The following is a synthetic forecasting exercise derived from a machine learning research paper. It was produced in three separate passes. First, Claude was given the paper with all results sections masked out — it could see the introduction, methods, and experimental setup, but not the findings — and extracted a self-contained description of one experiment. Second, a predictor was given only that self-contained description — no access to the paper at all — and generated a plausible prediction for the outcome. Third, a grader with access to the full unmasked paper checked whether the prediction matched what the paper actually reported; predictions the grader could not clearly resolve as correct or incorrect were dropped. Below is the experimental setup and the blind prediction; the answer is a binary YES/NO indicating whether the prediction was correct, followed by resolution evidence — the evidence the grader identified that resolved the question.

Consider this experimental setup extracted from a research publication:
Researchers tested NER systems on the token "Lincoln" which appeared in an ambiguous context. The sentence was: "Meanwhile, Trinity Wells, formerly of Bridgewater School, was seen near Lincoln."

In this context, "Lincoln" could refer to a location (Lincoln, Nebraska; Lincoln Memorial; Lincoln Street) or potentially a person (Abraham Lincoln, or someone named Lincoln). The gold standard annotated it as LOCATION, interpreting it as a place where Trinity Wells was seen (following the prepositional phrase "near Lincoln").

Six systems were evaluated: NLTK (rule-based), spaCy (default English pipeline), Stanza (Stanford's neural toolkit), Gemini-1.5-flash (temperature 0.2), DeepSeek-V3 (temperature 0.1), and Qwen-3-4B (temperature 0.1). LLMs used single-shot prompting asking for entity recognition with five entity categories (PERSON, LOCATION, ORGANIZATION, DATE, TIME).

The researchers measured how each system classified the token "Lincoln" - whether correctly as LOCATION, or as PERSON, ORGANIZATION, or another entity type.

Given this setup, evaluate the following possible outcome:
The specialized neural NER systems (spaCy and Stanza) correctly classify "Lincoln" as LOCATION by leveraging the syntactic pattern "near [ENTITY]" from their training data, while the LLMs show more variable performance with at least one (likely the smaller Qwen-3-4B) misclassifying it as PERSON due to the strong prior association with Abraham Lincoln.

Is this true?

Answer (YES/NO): NO